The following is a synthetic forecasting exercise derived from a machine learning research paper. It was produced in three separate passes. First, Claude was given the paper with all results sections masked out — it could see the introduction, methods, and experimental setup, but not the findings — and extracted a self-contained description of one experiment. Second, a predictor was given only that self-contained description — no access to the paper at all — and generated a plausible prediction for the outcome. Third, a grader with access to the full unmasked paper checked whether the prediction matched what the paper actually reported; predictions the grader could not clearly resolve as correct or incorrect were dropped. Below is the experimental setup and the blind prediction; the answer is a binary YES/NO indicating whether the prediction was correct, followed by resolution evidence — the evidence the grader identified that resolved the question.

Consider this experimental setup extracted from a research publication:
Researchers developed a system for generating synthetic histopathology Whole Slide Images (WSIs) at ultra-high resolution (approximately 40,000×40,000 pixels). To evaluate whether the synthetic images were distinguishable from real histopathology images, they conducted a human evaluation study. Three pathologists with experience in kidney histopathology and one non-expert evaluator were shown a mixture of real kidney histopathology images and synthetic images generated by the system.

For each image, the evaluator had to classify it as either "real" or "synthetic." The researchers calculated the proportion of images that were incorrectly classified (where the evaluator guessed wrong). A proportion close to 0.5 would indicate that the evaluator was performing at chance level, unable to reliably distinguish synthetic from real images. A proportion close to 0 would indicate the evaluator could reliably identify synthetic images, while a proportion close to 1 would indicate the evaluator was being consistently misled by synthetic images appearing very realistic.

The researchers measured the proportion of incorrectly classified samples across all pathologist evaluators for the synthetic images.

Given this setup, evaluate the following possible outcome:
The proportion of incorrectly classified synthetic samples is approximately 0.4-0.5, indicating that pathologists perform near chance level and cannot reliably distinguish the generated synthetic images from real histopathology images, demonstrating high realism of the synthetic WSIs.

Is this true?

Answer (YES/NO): NO